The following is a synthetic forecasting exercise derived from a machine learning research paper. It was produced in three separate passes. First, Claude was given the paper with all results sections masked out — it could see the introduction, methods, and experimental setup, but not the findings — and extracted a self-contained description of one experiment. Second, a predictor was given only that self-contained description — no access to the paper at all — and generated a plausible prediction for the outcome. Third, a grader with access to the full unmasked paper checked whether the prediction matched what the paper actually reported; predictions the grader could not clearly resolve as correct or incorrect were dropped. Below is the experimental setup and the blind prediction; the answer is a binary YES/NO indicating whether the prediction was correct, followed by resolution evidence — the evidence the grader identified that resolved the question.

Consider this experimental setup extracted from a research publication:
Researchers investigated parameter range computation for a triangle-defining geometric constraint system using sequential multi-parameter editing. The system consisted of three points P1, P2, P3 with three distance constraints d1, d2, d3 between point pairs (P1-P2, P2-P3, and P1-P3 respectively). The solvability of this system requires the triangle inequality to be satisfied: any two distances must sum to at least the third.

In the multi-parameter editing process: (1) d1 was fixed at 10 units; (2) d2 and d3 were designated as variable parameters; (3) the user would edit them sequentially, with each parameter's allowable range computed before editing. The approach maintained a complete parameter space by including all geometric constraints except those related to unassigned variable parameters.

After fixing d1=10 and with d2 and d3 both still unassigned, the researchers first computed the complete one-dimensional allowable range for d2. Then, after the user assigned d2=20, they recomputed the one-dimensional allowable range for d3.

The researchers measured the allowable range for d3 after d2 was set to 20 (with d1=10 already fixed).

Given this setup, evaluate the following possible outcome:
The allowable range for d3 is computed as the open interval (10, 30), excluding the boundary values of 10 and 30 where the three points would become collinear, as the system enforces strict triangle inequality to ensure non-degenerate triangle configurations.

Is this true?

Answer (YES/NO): NO